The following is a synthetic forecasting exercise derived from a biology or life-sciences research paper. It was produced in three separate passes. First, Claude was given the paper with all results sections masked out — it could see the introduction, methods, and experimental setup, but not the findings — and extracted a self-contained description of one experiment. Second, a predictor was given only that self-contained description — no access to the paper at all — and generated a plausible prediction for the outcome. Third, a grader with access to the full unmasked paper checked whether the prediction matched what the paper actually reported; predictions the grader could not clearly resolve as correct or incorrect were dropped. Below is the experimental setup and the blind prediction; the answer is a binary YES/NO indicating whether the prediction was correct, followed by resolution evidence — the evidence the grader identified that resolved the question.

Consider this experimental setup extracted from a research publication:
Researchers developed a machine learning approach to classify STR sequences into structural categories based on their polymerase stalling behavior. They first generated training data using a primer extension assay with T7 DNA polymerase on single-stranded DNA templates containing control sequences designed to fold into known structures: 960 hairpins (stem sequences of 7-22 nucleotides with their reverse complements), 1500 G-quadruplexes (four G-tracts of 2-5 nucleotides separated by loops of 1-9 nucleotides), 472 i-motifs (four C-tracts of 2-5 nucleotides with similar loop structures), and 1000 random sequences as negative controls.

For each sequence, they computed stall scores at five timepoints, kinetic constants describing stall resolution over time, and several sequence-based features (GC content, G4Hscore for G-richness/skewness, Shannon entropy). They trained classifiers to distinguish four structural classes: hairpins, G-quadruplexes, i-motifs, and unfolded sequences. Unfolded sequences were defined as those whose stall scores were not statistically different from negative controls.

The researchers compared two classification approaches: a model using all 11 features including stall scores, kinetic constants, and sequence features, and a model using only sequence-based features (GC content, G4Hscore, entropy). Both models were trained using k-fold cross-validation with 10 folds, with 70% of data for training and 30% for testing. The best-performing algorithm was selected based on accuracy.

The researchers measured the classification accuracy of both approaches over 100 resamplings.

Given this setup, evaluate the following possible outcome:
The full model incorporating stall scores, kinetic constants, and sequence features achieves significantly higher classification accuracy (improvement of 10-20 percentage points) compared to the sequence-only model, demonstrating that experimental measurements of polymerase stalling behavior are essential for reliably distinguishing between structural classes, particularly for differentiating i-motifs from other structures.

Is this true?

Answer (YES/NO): NO